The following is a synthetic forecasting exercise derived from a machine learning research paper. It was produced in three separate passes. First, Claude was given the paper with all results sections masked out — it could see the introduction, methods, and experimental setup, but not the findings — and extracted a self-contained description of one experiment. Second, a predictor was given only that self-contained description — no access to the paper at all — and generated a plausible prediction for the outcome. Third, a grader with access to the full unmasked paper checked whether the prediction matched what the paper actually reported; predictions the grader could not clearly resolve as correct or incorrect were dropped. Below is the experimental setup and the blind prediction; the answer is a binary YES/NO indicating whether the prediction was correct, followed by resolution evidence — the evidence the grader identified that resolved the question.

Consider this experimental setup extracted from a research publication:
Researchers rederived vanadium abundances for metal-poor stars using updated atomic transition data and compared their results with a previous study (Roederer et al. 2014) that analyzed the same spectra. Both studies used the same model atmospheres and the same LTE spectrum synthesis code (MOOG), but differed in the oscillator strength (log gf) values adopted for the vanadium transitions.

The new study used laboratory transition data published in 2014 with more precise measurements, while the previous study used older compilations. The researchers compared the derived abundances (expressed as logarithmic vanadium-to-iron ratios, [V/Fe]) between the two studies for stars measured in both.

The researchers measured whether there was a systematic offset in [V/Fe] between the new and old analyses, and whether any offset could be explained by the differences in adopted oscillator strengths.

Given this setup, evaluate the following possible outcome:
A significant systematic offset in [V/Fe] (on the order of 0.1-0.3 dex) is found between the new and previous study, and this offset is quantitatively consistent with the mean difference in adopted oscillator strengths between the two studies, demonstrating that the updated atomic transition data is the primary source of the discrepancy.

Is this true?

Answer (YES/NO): NO